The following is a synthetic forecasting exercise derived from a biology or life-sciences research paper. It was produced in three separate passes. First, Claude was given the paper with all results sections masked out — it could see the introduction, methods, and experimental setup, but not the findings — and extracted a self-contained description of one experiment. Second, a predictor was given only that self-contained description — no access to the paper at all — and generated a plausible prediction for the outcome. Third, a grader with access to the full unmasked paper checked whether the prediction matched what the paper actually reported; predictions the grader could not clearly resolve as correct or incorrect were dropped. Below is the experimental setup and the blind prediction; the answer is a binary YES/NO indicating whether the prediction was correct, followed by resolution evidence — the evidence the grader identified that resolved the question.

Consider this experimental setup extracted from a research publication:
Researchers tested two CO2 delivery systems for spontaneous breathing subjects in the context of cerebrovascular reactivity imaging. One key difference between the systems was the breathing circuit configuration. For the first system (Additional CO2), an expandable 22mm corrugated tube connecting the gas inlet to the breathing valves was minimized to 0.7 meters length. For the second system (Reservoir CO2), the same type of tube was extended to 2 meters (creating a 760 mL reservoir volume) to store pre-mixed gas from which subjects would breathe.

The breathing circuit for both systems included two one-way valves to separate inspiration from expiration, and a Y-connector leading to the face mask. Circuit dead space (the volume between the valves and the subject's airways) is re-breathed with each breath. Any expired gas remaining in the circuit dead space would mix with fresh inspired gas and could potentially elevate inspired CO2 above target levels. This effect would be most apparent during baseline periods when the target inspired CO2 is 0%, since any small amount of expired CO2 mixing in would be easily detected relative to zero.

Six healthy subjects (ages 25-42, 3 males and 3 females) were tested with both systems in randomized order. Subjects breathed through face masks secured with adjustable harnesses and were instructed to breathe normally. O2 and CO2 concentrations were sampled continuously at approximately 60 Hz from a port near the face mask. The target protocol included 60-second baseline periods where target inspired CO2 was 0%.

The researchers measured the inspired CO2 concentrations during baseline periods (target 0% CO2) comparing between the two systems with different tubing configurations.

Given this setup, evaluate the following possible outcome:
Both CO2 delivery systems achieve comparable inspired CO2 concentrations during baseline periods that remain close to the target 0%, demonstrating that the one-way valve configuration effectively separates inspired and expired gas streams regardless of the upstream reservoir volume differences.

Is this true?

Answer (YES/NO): NO